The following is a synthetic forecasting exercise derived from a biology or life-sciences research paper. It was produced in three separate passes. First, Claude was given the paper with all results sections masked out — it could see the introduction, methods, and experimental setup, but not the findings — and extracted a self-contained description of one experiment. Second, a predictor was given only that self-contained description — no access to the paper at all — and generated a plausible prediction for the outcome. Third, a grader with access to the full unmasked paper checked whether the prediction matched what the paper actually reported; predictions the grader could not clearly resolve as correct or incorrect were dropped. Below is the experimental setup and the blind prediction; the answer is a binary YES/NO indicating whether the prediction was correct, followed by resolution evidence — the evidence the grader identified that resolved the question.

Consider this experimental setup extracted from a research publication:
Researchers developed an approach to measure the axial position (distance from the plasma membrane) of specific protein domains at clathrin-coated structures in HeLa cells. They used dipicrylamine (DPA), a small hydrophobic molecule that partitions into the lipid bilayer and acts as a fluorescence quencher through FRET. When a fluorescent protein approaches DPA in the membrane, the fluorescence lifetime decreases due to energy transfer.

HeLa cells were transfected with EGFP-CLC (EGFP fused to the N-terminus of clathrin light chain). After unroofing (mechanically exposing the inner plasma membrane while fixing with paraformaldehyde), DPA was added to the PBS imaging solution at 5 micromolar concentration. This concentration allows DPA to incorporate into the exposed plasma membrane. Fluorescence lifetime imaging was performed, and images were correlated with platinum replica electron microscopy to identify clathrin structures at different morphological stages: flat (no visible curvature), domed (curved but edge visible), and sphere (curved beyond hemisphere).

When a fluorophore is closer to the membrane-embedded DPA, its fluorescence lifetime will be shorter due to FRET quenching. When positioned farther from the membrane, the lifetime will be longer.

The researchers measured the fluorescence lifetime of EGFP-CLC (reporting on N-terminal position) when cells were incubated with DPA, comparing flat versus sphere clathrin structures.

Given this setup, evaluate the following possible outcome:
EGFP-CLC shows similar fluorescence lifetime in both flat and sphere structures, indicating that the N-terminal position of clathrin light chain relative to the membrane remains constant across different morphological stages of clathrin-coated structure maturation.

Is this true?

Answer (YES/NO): NO